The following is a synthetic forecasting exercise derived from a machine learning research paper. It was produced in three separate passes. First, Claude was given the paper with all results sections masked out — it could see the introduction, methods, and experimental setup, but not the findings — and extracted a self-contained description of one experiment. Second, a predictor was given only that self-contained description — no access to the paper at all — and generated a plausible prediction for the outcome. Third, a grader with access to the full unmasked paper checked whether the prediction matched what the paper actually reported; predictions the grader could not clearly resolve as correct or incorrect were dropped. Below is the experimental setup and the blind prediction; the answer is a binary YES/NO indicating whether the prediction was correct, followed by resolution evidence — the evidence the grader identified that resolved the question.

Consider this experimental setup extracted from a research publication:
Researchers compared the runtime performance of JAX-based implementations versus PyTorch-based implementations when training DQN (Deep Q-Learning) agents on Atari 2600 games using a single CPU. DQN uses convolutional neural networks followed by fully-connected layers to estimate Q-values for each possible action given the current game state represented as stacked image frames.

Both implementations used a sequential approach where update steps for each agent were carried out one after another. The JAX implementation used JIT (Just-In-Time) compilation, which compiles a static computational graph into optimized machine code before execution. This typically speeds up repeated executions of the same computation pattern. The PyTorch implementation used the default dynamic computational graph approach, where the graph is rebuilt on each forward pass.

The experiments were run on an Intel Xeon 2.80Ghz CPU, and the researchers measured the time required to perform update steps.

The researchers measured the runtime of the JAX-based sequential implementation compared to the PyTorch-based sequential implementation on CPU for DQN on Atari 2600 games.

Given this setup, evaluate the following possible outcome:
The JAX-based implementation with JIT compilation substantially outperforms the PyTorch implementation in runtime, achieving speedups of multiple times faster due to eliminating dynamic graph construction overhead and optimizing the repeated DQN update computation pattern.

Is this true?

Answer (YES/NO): NO